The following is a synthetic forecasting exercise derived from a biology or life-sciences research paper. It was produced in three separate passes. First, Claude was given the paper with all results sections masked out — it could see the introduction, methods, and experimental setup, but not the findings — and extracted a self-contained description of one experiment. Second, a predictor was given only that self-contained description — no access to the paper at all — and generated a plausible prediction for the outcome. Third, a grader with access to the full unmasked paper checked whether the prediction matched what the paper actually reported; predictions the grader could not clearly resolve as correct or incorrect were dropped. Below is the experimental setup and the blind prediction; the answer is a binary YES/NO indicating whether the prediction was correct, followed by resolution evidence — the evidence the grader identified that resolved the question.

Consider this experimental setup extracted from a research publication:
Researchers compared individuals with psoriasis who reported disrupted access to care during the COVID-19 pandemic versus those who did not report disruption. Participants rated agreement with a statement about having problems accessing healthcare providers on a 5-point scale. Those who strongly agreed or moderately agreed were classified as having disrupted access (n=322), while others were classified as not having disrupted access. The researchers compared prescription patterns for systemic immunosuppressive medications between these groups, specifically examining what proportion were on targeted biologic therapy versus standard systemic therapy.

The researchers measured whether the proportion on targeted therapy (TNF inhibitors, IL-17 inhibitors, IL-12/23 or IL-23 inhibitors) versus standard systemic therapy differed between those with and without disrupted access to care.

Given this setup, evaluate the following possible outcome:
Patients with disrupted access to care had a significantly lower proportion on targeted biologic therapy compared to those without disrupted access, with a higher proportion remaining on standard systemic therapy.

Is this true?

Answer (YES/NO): NO